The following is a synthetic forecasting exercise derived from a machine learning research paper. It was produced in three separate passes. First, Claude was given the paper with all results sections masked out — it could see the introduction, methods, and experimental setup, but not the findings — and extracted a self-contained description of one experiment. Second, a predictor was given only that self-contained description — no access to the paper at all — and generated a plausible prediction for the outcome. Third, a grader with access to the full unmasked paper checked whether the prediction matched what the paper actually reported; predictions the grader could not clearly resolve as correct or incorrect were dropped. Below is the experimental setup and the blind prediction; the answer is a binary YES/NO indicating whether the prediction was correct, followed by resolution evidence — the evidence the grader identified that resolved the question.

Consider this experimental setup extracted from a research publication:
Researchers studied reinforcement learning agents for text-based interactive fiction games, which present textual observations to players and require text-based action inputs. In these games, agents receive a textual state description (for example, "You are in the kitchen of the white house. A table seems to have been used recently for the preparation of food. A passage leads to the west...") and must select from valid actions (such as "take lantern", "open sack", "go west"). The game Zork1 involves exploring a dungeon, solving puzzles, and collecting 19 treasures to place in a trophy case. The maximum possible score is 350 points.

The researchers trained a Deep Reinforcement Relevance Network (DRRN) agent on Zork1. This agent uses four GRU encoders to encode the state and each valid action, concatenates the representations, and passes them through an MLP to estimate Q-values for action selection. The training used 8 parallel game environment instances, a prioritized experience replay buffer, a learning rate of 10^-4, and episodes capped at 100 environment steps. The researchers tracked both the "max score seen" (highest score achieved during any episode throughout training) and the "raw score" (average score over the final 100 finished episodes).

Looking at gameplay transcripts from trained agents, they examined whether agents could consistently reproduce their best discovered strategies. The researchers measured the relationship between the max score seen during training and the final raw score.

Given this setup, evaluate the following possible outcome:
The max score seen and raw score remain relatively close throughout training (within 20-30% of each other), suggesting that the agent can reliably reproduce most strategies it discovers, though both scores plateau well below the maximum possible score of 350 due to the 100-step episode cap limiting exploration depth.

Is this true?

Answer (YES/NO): NO